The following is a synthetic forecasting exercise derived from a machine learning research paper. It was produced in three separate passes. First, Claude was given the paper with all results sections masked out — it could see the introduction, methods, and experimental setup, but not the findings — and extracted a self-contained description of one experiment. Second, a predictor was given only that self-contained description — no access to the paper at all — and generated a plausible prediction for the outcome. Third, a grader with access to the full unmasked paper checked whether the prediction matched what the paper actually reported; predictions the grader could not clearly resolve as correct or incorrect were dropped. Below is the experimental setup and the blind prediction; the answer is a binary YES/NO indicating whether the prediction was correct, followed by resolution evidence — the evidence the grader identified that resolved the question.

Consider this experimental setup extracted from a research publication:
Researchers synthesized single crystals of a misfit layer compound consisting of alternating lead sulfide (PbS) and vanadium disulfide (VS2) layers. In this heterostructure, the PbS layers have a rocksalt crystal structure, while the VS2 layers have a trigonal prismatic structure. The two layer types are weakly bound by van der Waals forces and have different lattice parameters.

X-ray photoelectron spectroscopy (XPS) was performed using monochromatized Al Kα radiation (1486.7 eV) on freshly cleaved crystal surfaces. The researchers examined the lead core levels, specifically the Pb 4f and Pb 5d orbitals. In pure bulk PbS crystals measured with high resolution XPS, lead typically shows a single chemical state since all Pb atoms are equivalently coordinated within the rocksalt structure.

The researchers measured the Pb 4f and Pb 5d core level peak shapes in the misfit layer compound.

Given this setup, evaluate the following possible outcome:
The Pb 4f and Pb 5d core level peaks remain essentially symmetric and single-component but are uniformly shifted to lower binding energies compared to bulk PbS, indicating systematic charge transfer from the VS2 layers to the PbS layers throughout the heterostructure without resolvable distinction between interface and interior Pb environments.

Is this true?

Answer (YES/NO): NO